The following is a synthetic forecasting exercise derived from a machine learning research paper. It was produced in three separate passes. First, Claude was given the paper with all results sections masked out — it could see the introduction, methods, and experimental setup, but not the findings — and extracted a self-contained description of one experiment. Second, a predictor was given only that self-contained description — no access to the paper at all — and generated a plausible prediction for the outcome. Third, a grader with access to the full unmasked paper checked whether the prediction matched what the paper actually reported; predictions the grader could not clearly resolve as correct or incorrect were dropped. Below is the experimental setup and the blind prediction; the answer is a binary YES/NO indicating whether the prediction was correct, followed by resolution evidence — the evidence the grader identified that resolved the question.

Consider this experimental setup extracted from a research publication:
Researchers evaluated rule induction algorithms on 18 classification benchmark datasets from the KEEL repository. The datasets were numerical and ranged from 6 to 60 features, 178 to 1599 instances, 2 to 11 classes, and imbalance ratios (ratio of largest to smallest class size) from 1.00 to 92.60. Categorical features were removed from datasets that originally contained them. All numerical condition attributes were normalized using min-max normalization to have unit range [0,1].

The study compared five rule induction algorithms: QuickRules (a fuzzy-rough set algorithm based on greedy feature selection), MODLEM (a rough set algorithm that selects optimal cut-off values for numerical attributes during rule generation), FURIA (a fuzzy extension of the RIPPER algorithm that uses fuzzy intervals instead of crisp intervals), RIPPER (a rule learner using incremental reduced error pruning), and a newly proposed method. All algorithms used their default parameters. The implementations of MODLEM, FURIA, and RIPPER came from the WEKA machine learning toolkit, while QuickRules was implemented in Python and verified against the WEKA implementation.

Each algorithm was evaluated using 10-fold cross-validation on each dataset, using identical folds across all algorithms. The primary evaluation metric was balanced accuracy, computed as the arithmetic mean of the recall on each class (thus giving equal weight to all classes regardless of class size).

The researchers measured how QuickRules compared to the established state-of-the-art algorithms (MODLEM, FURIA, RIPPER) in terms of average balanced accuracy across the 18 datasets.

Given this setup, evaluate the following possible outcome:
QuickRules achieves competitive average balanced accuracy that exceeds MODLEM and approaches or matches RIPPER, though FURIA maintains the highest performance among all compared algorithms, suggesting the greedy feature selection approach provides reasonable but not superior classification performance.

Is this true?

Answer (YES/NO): NO